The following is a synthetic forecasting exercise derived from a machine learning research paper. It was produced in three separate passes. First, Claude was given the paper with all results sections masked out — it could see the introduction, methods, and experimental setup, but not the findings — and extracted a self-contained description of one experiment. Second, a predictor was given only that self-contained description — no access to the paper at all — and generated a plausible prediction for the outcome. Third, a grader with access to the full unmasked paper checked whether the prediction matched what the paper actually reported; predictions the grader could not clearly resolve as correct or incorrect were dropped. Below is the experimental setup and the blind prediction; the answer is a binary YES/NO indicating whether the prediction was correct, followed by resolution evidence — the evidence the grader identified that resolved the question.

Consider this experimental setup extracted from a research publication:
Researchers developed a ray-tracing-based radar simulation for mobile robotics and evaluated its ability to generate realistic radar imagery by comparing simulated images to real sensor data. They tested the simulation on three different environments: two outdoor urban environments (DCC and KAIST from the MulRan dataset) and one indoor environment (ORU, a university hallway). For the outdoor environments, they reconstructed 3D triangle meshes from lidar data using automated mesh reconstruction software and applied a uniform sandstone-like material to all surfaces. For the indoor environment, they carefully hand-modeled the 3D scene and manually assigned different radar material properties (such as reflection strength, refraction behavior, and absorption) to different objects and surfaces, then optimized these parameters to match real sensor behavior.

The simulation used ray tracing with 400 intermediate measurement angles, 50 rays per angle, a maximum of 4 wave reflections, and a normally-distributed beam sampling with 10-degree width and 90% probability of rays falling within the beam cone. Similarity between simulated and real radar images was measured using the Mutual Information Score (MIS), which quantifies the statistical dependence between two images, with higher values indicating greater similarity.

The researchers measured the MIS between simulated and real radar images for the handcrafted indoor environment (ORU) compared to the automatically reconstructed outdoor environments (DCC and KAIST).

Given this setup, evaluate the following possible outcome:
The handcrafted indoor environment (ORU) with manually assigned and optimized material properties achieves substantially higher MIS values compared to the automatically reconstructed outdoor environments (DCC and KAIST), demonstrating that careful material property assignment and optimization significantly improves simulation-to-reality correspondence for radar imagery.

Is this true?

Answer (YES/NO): YES